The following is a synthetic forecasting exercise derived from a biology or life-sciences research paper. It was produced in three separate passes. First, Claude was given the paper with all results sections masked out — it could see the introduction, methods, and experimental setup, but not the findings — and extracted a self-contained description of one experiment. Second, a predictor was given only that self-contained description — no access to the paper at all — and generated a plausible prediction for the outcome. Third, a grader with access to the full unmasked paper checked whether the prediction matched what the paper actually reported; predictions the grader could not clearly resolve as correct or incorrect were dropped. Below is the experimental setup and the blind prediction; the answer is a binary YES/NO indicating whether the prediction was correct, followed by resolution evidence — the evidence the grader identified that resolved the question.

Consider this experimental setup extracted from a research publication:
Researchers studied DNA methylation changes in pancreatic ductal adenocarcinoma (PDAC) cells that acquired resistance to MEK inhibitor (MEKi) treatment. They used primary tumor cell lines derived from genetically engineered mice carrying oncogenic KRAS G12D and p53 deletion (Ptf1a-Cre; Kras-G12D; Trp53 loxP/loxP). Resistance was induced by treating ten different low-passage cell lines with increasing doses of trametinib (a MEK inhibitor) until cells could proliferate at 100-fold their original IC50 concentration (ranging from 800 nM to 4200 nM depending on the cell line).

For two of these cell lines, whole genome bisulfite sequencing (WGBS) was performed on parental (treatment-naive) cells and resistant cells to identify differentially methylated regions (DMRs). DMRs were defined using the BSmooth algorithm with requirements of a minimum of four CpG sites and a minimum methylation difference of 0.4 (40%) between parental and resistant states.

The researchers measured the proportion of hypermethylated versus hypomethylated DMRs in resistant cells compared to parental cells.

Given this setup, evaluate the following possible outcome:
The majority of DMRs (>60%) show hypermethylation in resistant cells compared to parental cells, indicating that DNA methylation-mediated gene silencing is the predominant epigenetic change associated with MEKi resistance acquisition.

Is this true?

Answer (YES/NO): YES